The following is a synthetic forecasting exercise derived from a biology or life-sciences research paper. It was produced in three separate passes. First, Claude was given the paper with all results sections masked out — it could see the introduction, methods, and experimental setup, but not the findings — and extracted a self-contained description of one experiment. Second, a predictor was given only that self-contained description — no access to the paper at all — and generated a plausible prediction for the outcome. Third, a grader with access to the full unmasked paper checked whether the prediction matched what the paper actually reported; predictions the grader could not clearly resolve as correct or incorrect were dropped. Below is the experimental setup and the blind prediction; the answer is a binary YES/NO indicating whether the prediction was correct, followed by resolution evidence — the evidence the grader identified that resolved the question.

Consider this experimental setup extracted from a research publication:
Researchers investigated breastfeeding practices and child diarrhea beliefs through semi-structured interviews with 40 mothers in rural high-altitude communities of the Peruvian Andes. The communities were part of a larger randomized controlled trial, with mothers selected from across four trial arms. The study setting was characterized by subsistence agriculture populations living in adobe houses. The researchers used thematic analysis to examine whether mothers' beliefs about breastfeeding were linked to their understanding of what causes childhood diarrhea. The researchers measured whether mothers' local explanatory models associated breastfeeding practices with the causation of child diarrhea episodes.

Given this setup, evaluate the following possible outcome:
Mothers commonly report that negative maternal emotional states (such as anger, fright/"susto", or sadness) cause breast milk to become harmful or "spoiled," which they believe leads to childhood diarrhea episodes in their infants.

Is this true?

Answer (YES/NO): NO